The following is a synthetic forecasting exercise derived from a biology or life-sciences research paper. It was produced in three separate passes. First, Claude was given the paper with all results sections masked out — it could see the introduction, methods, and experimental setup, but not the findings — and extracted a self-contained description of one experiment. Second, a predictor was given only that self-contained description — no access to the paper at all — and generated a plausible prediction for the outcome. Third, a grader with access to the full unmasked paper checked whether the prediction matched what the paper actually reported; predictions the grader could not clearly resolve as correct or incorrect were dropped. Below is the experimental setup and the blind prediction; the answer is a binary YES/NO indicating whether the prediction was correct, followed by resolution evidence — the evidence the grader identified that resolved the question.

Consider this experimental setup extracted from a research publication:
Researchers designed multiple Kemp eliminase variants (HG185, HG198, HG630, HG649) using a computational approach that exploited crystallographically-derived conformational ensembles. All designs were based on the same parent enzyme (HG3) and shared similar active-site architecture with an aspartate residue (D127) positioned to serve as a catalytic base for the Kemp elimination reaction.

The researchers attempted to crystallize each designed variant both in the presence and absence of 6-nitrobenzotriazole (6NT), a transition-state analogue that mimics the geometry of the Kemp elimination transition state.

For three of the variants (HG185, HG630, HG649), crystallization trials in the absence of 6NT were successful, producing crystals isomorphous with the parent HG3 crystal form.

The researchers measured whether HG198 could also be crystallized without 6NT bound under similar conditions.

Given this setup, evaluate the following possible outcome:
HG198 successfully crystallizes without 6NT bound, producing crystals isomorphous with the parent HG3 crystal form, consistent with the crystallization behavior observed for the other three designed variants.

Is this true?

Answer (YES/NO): NO